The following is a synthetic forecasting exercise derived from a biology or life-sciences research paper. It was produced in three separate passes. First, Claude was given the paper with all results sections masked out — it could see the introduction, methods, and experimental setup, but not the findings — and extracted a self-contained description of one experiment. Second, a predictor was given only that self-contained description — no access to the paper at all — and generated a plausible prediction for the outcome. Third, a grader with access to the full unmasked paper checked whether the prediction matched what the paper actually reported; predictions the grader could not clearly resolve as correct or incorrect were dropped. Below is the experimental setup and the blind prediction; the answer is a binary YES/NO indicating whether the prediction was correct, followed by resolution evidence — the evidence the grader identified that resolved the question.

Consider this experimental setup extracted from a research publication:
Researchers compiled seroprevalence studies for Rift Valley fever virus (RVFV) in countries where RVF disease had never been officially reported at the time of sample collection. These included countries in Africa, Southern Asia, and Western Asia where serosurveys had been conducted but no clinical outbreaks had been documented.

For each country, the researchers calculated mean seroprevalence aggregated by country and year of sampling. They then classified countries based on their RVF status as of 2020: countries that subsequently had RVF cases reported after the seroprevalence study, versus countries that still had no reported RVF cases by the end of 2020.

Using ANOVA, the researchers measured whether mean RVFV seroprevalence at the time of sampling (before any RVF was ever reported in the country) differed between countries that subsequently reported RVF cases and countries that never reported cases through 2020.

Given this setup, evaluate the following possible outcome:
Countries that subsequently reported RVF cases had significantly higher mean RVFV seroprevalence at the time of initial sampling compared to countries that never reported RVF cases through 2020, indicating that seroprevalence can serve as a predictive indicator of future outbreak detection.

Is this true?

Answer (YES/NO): NO